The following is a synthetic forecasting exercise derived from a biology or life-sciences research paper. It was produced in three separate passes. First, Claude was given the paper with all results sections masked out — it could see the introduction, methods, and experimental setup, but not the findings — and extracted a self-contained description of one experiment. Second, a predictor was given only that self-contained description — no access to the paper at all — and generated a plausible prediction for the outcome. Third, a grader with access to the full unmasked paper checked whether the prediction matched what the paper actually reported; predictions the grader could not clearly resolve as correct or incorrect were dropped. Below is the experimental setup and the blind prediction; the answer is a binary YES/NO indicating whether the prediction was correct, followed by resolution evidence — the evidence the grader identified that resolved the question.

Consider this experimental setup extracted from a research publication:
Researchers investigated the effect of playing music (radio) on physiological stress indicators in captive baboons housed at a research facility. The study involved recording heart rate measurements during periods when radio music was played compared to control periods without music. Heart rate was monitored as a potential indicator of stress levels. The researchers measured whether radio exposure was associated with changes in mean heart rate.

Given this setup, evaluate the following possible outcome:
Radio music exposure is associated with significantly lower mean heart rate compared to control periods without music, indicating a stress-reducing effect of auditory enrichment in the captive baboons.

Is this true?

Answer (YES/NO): YES